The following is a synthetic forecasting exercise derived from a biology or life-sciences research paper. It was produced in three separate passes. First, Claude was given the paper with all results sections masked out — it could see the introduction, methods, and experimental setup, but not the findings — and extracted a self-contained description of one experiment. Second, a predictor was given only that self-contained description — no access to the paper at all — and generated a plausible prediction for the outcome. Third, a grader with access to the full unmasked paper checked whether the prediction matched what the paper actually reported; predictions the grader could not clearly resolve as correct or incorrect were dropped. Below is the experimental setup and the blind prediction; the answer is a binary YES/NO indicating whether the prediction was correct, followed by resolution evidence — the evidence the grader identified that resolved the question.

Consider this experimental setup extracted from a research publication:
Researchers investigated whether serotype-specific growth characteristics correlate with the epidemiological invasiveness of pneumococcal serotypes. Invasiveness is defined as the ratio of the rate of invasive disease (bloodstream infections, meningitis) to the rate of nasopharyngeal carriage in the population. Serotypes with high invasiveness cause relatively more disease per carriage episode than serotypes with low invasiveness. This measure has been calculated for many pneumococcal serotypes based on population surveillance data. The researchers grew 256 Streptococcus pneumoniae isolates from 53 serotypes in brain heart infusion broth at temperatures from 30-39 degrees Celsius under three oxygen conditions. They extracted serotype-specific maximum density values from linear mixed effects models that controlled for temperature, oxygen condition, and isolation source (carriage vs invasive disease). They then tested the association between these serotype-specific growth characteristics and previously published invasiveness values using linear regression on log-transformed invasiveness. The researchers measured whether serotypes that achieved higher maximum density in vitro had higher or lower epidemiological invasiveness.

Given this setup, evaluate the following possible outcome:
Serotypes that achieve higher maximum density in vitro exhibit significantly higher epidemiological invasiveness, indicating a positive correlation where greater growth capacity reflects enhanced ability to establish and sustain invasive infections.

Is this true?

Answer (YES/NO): NO